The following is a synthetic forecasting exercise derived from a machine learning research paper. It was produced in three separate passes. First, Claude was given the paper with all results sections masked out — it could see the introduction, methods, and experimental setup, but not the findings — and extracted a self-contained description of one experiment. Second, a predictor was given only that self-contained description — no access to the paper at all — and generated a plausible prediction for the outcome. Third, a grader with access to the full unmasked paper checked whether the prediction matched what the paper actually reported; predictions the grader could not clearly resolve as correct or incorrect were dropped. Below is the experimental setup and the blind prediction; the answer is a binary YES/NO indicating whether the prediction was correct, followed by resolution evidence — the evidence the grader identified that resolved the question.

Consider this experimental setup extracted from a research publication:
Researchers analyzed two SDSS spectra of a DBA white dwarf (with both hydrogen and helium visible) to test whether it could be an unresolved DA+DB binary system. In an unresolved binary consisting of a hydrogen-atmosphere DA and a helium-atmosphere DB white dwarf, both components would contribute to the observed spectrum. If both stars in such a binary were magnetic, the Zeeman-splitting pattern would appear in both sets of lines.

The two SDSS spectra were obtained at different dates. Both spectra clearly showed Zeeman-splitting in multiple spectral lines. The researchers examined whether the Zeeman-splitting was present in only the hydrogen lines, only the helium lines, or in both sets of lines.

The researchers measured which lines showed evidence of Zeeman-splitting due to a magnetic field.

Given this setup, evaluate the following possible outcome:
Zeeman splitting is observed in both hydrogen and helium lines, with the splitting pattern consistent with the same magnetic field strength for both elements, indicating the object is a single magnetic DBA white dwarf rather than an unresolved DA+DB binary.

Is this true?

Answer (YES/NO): YES